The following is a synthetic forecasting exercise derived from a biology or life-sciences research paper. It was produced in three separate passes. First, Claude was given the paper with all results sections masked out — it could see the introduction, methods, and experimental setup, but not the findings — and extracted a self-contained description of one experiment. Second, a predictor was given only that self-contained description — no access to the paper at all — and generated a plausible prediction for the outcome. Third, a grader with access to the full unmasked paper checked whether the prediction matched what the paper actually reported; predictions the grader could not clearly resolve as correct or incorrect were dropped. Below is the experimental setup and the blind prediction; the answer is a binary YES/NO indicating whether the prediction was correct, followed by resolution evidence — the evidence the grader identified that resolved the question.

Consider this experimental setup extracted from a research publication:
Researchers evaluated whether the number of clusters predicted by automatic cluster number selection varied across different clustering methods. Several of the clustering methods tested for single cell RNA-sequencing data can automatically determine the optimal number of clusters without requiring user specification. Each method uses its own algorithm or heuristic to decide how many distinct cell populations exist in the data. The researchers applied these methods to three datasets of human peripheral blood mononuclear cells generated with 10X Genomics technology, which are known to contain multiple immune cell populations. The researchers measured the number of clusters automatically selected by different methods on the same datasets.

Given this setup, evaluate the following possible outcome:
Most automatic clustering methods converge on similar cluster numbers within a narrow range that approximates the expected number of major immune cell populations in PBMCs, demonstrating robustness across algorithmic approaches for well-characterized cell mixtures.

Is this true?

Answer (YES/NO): NO